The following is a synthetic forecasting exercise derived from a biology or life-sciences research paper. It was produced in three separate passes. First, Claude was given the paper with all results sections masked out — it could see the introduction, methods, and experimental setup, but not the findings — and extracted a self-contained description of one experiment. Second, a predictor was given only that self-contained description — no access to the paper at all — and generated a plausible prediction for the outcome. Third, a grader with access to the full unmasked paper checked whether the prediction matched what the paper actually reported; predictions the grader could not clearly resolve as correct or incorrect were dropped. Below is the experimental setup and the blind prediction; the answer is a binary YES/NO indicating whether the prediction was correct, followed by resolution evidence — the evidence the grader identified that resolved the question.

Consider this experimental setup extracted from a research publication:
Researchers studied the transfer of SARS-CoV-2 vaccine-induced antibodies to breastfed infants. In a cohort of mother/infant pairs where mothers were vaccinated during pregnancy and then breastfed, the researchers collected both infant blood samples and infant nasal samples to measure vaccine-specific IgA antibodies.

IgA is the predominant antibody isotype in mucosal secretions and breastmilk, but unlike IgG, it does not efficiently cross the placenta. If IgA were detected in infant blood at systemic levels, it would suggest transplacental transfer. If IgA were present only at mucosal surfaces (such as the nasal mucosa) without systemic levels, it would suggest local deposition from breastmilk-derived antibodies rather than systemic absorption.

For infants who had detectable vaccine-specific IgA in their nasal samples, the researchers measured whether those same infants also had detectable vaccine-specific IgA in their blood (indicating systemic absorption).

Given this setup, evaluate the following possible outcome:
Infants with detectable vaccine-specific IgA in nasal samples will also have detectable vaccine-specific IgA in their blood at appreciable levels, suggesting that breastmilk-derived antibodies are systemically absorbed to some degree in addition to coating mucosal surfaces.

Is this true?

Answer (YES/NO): NO